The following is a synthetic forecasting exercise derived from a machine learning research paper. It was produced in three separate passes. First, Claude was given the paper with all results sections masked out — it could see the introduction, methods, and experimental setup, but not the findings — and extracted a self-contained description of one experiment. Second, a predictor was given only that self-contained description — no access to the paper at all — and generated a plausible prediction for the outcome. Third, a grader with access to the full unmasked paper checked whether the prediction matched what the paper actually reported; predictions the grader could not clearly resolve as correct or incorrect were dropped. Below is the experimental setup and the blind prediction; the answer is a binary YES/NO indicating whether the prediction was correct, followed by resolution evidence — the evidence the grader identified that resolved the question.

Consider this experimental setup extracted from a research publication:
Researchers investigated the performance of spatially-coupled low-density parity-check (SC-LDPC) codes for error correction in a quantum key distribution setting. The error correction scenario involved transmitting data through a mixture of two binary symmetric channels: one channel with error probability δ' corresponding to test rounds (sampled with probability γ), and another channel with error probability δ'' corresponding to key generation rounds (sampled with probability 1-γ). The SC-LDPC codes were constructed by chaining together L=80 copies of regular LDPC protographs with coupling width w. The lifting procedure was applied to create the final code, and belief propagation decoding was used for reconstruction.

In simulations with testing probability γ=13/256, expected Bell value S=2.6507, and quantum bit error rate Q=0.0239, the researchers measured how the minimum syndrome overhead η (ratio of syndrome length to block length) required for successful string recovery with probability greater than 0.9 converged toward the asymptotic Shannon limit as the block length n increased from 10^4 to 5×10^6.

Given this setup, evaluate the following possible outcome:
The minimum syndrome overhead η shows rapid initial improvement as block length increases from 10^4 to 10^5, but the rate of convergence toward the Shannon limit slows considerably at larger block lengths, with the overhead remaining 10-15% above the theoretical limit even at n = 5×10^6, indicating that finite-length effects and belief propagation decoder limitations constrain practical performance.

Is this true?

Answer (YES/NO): NO